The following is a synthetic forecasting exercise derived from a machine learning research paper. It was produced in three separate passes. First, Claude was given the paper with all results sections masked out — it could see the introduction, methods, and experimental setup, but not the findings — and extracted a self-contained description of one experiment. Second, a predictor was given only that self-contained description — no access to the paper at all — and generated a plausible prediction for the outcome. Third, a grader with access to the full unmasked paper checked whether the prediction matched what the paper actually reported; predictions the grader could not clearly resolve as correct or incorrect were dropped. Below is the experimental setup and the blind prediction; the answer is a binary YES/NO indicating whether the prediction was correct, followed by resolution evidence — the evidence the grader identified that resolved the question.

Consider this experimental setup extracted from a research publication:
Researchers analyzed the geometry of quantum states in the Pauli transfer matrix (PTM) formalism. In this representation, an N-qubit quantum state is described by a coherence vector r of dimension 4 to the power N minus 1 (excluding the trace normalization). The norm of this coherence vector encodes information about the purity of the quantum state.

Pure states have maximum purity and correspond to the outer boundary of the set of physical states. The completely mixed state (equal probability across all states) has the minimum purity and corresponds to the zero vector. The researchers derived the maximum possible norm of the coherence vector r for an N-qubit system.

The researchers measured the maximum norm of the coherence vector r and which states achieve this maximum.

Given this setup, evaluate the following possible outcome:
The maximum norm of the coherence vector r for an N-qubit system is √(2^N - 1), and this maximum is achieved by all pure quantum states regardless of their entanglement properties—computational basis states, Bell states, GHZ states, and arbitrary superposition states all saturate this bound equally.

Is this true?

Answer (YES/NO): YES